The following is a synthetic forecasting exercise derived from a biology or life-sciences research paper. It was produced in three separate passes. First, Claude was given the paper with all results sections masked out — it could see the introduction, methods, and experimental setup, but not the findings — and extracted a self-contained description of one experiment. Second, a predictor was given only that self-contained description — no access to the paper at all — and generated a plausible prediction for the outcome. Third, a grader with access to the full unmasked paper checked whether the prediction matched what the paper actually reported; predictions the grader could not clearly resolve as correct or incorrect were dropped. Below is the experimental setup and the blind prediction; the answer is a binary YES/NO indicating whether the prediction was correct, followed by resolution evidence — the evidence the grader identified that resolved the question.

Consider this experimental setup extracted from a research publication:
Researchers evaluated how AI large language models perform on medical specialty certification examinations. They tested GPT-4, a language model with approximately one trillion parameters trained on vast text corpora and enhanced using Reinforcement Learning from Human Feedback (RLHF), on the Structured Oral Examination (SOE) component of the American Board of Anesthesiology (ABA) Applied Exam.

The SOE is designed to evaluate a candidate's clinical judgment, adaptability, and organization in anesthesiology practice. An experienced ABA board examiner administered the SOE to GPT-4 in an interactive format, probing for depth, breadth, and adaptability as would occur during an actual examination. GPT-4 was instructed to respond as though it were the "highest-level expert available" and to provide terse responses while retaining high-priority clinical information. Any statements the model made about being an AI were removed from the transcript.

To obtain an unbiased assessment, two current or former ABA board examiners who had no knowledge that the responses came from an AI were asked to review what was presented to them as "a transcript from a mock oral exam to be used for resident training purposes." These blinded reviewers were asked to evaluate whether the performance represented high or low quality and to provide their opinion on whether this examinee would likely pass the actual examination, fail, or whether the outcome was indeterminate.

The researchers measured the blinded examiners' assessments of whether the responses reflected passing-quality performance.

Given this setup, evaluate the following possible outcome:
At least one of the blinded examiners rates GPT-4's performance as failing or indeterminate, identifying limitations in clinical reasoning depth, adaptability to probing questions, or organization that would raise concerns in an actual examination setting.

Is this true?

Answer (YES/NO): NO